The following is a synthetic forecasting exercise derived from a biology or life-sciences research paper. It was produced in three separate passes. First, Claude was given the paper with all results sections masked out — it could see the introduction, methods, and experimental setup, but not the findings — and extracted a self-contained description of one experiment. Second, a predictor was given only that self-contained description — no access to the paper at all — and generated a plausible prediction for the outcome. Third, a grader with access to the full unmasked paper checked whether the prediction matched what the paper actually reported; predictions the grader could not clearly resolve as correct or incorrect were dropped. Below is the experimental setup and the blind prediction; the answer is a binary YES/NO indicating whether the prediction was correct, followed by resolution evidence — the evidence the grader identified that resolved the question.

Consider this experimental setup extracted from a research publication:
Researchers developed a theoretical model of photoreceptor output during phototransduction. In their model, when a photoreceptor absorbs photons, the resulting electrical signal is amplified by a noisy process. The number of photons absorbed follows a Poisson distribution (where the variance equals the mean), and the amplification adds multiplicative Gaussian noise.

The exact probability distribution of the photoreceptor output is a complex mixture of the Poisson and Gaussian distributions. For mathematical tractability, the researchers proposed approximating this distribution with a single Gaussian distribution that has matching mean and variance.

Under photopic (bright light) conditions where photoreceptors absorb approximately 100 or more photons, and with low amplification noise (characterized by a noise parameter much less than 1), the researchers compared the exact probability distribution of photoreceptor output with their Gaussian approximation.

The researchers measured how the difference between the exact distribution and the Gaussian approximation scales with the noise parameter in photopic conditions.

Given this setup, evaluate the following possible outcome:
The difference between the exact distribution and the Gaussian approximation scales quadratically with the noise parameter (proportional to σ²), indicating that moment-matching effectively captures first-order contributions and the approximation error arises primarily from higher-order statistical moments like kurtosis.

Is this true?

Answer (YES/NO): NO